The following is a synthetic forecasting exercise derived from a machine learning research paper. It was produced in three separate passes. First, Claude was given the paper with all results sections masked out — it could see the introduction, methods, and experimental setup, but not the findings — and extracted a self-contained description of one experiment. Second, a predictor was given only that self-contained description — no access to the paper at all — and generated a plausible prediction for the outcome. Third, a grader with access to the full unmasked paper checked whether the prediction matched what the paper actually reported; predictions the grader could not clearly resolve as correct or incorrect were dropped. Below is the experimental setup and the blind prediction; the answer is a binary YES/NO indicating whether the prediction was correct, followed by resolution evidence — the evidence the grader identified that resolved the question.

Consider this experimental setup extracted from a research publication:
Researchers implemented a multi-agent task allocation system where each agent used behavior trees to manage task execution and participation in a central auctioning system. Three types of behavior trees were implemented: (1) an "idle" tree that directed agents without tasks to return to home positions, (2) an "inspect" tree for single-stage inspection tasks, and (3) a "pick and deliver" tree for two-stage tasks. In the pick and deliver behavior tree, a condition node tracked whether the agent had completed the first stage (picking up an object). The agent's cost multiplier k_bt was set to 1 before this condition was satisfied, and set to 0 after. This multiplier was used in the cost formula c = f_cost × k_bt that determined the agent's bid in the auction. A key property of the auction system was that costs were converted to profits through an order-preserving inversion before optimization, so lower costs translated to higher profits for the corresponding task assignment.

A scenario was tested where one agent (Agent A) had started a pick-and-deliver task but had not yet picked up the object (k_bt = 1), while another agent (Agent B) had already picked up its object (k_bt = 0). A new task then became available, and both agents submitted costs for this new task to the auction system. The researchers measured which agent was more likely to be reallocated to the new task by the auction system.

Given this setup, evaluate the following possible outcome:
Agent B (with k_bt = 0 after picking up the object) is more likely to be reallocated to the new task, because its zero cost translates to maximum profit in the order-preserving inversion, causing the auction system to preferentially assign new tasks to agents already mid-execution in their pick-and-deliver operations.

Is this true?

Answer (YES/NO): NO